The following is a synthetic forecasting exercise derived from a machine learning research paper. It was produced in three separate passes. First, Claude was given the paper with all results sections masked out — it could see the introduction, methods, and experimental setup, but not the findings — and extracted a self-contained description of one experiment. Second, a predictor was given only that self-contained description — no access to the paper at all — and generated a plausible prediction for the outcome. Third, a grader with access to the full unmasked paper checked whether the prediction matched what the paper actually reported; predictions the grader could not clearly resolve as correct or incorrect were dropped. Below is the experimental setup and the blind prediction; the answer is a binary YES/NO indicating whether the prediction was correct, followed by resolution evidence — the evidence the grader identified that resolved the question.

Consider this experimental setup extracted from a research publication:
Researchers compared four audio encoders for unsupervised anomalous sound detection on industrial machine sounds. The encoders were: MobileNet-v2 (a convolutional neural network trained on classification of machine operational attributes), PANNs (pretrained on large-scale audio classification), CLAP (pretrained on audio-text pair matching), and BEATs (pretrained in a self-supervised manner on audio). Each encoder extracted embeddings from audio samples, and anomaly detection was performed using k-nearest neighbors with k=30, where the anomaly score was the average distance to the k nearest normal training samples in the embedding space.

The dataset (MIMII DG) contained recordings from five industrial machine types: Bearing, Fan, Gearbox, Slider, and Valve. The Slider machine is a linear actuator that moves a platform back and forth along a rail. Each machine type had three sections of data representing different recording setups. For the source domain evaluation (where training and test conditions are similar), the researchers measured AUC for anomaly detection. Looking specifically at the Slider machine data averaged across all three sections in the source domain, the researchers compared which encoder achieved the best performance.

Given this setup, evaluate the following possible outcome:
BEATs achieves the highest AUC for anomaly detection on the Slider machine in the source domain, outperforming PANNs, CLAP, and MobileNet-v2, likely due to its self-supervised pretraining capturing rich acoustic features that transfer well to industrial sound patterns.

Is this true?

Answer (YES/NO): NO